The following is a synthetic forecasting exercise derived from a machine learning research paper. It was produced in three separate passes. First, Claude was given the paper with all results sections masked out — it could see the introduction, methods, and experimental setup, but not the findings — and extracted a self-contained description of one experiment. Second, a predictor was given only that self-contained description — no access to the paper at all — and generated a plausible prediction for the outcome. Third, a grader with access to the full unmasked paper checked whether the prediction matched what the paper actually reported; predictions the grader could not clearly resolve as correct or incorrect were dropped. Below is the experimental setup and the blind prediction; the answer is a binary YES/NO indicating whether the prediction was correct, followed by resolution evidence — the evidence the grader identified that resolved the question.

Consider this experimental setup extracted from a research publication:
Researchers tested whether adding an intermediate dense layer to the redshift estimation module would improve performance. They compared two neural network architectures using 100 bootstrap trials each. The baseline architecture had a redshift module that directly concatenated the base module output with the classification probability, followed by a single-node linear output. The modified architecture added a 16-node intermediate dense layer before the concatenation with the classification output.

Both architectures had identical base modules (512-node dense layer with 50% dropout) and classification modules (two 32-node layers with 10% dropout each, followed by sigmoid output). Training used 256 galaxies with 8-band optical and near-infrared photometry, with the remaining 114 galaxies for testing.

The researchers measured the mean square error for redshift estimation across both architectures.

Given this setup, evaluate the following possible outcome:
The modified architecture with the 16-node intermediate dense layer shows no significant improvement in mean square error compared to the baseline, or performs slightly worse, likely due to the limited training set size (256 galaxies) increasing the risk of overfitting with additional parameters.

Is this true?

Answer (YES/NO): YES